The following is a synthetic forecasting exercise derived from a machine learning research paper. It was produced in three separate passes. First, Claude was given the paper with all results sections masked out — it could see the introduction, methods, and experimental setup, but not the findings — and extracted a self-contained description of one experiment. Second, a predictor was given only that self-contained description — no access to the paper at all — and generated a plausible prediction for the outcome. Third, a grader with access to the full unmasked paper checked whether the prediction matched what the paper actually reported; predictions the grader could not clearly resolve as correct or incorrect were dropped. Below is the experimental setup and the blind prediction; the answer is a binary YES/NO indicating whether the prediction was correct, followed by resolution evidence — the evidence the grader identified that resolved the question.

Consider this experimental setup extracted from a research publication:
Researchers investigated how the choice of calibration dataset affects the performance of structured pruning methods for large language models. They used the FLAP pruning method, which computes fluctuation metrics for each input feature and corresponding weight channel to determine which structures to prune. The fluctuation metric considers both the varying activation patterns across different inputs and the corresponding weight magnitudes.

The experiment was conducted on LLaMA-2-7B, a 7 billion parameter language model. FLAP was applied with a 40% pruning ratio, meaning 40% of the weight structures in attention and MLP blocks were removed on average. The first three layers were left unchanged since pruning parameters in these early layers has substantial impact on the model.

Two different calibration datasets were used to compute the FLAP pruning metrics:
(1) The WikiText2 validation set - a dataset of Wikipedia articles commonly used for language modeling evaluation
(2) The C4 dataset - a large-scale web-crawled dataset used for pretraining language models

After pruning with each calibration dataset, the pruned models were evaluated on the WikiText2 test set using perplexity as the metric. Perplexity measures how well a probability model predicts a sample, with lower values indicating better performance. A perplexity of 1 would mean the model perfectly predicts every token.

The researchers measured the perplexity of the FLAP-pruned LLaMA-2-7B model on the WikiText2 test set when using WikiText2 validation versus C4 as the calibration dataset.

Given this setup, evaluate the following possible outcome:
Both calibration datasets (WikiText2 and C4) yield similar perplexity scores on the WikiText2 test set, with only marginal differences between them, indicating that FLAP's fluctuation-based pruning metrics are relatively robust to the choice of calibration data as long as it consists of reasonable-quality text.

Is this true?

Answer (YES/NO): NO